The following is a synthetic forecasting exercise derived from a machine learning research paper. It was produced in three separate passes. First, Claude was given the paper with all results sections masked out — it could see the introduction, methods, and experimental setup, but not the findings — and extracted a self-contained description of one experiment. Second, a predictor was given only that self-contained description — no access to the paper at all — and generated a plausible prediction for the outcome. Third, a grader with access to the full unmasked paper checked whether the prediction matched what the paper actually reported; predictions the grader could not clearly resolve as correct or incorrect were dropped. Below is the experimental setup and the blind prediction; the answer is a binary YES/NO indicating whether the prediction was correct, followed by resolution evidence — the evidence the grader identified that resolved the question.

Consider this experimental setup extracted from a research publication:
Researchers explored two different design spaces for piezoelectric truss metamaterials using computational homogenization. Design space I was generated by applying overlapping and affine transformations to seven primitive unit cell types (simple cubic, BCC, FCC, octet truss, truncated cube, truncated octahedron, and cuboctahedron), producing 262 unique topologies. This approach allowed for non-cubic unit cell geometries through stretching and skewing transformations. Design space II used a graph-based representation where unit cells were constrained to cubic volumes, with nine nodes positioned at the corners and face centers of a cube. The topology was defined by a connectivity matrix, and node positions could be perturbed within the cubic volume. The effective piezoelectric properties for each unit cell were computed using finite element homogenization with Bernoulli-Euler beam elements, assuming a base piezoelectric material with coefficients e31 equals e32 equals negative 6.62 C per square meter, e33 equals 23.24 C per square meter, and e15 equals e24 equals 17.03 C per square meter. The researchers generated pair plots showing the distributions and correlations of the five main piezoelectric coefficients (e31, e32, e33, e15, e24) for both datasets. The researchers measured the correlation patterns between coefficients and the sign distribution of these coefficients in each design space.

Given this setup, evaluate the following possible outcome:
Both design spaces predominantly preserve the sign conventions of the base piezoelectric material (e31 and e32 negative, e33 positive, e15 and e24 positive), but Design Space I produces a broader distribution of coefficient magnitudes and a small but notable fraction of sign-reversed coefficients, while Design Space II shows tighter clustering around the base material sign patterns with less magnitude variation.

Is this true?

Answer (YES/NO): NO